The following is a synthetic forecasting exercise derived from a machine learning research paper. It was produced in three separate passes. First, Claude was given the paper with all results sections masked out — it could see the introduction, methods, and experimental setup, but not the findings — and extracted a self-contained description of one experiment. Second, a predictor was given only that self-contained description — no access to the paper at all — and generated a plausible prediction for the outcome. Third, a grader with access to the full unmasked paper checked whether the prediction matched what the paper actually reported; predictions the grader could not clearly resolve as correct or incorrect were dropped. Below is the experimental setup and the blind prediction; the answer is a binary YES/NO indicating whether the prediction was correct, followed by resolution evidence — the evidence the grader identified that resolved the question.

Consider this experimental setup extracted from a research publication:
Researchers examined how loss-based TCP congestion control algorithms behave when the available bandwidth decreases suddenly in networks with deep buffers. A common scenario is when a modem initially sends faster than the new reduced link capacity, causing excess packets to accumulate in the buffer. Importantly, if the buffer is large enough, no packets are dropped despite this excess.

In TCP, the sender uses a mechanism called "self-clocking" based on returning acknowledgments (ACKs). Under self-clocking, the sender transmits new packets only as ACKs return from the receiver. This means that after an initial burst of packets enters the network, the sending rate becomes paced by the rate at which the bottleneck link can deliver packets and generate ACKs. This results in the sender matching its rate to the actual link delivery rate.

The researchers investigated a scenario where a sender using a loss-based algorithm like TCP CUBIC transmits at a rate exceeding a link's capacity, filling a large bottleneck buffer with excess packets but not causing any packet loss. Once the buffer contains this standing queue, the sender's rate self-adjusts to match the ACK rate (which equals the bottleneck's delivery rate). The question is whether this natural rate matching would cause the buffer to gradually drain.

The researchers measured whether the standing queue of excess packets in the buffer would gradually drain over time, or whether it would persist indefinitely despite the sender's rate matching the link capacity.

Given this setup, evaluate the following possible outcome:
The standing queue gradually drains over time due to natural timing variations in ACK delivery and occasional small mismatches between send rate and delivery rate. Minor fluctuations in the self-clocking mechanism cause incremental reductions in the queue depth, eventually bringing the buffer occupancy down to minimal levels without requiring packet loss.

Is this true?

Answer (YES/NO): NO